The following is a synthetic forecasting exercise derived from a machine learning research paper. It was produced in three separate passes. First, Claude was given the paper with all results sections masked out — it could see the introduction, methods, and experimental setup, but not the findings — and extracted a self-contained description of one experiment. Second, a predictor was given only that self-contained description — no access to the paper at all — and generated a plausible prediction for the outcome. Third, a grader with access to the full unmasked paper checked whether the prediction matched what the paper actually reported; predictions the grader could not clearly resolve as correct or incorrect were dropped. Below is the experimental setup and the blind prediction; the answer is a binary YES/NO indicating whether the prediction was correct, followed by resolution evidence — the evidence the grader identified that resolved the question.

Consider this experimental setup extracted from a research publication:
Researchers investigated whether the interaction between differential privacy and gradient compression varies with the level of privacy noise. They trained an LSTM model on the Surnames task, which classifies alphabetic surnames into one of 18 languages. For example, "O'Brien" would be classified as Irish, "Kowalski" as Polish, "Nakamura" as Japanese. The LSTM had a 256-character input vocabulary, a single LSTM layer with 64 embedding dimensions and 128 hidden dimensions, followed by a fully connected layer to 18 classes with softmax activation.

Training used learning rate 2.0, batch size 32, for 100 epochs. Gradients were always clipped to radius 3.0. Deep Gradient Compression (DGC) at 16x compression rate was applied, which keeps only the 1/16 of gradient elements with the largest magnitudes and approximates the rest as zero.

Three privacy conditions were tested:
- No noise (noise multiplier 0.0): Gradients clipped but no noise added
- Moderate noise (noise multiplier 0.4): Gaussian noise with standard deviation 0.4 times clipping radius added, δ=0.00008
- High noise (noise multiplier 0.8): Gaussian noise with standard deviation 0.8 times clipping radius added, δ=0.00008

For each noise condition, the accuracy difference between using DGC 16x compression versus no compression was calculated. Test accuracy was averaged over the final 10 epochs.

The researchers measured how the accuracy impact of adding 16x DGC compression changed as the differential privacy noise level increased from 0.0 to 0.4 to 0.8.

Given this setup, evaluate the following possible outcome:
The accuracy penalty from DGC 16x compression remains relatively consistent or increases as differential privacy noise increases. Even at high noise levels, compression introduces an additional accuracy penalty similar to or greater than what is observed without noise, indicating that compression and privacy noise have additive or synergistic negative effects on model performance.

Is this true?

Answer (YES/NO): NO